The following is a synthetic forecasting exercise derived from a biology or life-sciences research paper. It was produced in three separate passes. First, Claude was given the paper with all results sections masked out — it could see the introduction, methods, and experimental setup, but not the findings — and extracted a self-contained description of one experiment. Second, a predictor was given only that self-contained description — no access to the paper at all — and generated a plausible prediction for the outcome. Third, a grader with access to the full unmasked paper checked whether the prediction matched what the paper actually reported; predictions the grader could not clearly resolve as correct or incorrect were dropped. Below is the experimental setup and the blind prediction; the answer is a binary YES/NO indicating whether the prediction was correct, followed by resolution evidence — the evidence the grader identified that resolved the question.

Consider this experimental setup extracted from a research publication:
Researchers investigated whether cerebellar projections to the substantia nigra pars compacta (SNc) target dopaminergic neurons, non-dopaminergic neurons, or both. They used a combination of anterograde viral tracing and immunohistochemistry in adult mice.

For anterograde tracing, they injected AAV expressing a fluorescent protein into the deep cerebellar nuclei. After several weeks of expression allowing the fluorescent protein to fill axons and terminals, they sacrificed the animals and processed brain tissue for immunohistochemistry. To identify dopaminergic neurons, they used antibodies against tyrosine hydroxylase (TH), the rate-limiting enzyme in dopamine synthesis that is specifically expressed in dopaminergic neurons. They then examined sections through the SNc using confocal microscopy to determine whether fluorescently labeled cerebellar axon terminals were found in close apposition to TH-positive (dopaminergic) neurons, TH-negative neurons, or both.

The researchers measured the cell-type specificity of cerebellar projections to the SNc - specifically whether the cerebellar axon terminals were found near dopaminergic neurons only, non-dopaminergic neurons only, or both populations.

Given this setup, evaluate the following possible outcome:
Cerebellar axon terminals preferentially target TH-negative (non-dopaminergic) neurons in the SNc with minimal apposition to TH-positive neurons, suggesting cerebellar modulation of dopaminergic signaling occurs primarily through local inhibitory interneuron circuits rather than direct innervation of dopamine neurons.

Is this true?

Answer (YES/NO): NO